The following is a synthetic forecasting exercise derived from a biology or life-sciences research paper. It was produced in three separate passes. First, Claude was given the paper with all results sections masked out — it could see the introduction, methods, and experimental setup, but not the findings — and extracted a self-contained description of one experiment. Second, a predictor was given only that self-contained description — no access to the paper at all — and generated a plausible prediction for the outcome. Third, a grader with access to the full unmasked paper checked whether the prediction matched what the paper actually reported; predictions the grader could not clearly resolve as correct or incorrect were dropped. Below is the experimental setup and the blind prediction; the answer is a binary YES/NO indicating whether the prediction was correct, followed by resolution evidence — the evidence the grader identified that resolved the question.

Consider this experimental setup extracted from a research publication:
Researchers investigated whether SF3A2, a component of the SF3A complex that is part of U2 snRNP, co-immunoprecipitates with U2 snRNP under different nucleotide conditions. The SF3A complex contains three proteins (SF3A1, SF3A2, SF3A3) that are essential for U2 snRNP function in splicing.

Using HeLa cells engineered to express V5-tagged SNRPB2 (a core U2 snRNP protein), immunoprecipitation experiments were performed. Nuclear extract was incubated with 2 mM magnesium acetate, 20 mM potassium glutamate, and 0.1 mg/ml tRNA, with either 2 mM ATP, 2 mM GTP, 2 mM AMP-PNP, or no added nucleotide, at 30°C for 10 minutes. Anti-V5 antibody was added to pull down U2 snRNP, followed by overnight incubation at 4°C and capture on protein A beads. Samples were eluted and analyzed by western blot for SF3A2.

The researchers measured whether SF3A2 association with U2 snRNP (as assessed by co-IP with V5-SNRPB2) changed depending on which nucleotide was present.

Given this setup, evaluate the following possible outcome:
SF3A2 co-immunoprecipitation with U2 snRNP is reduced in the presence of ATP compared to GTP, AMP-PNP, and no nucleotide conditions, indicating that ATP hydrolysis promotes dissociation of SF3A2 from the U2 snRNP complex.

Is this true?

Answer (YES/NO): NO